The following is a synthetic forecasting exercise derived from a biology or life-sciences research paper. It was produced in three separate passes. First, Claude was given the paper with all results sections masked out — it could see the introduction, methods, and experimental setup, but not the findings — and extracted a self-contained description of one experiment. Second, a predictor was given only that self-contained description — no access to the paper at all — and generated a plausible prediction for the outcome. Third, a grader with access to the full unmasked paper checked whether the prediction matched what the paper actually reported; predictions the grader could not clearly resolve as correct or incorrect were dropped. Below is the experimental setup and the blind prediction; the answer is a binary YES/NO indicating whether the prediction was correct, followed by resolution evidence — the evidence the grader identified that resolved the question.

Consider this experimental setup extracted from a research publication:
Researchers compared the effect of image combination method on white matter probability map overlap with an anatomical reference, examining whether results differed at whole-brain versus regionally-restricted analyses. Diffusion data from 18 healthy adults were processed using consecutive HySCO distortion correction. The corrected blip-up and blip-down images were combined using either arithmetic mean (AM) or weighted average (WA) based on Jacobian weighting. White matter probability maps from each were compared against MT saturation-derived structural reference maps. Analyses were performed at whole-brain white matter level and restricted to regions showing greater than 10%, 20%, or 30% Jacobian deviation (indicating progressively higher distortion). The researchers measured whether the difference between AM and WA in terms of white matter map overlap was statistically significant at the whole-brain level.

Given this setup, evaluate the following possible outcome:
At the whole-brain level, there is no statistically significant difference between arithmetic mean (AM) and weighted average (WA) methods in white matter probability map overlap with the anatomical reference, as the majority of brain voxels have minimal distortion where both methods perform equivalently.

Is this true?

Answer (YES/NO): NO